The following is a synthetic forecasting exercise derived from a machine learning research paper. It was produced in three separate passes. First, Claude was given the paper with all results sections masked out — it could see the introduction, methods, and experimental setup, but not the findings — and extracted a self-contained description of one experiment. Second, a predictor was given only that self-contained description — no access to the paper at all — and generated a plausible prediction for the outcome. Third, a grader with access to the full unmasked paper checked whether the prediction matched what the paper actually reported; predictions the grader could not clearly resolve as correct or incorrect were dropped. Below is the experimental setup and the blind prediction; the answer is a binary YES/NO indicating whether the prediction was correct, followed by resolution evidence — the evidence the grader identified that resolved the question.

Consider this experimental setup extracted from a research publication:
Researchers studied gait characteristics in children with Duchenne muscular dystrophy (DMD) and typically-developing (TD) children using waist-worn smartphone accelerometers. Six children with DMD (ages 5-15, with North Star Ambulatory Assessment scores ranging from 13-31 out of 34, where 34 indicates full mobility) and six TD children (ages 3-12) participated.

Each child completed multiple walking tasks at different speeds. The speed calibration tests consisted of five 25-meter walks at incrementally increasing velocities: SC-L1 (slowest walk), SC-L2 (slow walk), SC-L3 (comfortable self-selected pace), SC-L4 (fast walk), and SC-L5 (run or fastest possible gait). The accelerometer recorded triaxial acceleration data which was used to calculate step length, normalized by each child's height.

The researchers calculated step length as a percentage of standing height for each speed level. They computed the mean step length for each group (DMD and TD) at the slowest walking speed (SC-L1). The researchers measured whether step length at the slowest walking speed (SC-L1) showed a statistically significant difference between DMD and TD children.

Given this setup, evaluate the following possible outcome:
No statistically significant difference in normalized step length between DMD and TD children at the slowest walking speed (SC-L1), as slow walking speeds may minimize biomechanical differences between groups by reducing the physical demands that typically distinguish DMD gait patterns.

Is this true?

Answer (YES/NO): YES